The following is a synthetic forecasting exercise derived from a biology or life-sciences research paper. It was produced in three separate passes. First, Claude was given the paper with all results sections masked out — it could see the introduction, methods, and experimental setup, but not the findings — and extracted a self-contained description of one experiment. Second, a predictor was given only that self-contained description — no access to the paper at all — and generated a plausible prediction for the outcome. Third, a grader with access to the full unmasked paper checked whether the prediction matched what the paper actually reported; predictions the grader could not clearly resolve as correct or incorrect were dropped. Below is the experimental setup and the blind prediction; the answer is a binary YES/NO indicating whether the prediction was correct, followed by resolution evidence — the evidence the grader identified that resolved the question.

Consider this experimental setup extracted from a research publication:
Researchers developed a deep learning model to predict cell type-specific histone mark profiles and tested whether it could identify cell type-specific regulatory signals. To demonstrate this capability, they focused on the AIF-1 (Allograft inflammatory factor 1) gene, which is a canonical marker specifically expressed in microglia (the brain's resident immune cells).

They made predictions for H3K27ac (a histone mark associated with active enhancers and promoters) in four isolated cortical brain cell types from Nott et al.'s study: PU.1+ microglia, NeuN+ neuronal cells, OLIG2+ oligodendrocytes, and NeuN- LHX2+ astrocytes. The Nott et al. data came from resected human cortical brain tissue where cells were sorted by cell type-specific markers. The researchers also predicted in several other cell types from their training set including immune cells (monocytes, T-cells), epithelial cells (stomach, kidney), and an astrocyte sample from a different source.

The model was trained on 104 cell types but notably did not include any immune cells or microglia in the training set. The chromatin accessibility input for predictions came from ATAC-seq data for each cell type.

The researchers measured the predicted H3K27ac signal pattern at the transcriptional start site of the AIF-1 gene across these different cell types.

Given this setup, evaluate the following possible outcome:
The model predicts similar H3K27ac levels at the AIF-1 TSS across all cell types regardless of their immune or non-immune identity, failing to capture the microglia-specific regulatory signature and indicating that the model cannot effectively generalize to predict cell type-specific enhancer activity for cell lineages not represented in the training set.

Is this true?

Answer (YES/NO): NO